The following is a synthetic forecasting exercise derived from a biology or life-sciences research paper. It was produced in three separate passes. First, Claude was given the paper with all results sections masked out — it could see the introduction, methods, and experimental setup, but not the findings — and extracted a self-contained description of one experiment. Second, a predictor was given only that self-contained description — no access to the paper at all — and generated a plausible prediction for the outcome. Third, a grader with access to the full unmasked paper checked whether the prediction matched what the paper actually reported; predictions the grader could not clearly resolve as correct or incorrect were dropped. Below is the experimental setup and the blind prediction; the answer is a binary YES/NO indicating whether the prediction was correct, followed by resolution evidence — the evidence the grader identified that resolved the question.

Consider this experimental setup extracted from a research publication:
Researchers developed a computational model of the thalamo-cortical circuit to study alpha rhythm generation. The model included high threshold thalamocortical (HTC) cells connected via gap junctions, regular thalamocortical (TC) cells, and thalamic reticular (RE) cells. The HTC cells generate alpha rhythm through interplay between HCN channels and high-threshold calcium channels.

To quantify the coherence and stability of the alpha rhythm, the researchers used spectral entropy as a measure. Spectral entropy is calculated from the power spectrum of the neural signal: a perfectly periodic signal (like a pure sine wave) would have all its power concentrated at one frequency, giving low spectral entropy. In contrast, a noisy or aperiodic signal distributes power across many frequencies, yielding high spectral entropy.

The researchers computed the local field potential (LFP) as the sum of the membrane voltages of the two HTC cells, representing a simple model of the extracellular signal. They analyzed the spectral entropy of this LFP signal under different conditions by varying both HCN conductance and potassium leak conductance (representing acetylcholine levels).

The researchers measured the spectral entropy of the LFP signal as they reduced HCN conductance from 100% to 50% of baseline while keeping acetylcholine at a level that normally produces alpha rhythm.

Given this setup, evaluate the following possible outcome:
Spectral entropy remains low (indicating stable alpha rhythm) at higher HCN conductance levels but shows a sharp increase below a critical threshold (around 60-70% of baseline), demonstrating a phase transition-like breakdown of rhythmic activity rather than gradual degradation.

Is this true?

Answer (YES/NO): NO